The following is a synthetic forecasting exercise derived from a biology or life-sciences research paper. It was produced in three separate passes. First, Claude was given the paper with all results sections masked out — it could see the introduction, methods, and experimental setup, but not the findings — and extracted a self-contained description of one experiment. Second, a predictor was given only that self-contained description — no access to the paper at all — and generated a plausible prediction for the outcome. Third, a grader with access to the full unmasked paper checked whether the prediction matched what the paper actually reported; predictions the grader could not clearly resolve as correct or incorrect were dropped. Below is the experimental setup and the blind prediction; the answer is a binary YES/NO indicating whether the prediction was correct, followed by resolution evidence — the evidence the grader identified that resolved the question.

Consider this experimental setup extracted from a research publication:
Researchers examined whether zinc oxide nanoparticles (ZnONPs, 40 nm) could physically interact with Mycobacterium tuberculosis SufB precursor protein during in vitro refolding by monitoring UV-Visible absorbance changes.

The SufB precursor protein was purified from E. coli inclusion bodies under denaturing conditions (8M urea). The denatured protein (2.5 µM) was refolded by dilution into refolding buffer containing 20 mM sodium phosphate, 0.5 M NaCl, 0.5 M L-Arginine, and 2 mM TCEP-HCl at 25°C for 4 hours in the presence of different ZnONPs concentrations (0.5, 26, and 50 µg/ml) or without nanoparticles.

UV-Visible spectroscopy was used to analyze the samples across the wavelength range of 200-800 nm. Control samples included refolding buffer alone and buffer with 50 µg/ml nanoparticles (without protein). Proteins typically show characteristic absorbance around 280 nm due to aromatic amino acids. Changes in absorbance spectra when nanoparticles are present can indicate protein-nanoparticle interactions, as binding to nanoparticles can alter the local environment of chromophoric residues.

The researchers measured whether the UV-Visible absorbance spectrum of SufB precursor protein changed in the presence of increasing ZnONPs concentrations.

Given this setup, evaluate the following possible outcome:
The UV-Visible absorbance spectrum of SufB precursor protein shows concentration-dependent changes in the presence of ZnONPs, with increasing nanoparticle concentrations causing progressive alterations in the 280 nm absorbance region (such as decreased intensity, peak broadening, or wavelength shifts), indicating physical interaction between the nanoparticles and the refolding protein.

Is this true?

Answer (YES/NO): YES